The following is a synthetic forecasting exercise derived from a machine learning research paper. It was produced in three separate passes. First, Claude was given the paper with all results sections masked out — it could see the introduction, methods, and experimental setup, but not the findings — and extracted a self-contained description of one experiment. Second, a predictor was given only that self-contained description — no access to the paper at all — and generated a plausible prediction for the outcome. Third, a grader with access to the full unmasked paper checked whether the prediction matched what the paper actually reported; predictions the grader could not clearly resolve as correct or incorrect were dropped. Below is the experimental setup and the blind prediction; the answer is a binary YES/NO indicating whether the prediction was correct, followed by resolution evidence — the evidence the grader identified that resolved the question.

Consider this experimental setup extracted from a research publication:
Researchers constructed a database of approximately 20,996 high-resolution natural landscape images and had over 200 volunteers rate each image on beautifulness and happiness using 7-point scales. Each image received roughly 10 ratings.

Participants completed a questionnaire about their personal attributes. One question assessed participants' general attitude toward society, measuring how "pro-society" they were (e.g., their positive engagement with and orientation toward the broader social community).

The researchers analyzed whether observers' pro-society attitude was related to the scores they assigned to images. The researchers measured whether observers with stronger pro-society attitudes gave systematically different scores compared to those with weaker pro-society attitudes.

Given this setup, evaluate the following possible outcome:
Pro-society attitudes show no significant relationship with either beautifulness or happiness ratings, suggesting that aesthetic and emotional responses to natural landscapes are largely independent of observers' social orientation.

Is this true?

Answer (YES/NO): NO